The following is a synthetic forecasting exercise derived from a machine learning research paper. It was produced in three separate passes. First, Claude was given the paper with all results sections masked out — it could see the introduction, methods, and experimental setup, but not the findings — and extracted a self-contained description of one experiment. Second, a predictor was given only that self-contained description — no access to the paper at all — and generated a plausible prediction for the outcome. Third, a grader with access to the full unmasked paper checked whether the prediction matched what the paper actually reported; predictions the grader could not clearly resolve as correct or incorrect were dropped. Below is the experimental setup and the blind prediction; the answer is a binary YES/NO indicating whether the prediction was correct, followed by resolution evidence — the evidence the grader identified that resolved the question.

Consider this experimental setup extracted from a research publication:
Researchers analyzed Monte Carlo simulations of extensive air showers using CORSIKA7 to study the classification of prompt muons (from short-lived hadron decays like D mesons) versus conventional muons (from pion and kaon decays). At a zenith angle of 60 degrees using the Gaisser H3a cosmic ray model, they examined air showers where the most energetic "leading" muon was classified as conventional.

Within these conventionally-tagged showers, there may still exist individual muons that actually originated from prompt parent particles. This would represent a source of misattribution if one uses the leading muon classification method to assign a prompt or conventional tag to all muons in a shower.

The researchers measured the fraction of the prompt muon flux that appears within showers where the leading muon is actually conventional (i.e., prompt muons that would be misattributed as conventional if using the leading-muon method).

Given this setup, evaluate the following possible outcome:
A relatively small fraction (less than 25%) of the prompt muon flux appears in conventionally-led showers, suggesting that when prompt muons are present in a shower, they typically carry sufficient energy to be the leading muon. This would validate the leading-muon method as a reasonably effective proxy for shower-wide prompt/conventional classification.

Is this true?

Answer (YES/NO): YES